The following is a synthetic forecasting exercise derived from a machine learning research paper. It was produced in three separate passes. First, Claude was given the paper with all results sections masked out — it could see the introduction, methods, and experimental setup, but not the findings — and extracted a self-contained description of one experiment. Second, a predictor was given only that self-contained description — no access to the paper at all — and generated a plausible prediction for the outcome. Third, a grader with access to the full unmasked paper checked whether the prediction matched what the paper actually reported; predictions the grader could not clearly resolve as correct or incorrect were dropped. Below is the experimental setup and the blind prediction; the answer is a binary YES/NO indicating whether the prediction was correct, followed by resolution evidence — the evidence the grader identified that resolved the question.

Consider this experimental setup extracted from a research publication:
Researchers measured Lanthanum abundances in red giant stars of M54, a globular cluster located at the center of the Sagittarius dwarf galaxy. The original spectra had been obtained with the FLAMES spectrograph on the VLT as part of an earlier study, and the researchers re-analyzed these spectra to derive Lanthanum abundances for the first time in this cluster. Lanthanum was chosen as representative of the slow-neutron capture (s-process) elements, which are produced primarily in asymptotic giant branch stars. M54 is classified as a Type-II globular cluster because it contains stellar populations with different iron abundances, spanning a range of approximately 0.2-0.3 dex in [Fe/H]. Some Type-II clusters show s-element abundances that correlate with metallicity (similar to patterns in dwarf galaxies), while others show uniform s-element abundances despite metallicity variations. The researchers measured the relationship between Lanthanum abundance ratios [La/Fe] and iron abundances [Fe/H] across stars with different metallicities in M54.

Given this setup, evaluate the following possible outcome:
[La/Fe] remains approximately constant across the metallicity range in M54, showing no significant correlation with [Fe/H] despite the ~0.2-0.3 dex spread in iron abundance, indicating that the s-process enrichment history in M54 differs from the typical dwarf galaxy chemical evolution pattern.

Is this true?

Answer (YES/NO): YES